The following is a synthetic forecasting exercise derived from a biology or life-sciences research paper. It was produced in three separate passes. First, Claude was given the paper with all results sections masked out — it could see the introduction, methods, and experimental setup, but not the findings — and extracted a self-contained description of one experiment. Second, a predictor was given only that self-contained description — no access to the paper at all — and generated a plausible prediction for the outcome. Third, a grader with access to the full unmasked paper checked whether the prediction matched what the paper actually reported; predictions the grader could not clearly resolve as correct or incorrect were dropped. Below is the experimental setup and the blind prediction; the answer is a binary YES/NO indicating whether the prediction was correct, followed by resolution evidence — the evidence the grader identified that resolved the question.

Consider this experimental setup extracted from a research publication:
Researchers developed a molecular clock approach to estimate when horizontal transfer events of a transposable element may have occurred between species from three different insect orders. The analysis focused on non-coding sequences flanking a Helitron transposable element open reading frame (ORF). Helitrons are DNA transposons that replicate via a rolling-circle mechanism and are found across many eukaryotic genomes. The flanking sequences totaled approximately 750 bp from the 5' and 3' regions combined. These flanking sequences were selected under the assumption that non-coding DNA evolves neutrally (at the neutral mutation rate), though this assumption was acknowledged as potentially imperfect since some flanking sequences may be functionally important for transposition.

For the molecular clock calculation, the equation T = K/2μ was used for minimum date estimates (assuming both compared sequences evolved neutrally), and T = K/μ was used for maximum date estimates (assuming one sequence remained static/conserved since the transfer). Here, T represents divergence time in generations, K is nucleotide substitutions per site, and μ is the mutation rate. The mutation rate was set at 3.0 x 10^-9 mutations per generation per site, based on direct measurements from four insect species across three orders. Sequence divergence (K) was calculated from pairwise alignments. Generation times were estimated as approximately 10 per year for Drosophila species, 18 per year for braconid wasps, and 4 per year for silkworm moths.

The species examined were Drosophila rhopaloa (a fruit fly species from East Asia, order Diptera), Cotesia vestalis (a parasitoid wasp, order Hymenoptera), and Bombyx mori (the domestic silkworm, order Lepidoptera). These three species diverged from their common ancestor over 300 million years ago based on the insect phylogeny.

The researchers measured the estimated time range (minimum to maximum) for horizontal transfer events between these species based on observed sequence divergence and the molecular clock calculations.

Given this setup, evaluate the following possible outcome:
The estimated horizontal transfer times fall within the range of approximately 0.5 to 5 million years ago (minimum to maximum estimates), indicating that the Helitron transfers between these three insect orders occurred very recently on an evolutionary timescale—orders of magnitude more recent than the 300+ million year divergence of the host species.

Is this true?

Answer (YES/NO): NO